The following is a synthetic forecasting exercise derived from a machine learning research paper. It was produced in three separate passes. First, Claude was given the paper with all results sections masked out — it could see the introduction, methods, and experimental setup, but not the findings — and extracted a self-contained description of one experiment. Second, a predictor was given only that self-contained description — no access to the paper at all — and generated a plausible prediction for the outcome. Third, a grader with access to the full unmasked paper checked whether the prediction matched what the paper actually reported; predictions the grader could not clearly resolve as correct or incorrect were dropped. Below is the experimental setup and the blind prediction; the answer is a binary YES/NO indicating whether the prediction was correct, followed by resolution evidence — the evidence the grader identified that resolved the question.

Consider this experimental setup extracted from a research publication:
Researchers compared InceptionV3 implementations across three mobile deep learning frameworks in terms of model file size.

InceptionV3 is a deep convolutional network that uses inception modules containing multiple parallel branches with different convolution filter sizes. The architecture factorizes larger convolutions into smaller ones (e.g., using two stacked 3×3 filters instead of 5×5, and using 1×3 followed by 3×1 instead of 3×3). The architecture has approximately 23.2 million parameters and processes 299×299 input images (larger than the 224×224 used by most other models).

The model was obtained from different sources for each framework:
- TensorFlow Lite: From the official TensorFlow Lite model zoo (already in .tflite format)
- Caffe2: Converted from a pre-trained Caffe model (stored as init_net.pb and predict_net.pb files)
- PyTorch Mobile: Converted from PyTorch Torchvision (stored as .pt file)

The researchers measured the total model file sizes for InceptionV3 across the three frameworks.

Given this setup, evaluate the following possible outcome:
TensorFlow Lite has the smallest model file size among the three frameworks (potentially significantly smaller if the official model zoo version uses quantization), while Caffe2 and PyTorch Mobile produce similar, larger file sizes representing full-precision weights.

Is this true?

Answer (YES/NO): YES